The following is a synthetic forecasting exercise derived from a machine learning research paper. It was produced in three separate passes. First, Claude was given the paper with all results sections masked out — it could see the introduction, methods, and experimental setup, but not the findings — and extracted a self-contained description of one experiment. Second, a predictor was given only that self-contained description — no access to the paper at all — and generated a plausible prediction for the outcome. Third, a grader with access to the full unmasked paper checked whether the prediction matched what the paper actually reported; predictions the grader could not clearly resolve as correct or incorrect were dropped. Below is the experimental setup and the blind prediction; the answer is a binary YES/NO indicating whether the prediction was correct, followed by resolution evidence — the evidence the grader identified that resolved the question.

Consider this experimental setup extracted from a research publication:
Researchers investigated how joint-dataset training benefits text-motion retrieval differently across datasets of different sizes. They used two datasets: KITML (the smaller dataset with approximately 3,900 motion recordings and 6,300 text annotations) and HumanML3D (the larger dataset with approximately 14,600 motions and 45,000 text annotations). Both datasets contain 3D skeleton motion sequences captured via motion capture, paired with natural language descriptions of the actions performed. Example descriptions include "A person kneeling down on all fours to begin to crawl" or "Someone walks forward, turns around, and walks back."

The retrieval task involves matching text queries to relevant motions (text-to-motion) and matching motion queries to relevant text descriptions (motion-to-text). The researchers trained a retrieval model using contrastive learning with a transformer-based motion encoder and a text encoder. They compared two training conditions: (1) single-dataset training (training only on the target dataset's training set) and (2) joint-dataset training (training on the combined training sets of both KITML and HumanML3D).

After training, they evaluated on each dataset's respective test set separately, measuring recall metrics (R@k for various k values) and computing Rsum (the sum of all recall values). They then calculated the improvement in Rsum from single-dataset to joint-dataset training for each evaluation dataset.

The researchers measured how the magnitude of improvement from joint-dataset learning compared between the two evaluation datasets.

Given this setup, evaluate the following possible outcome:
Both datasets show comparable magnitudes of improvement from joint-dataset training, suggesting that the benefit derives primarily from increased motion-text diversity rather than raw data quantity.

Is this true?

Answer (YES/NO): NO